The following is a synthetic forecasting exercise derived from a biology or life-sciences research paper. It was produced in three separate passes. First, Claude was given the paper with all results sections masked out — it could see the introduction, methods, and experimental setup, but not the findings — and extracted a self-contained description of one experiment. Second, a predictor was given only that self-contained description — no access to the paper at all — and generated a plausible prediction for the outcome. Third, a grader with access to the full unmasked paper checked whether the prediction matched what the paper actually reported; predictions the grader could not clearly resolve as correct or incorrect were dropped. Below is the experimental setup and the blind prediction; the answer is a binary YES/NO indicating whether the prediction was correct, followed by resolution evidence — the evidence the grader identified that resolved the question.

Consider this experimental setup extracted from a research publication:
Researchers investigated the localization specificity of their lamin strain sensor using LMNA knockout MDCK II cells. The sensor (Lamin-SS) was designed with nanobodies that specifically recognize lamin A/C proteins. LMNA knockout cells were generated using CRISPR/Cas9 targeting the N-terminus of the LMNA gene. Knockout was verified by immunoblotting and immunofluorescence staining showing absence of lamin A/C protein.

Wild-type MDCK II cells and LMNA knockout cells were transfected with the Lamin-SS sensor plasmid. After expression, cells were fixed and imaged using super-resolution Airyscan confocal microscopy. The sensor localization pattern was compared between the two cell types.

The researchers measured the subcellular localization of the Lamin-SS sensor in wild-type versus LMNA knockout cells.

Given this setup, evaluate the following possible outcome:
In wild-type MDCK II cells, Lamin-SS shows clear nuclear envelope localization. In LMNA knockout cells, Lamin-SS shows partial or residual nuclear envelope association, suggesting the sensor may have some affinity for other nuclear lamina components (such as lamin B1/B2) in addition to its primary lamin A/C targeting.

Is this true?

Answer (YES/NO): NO